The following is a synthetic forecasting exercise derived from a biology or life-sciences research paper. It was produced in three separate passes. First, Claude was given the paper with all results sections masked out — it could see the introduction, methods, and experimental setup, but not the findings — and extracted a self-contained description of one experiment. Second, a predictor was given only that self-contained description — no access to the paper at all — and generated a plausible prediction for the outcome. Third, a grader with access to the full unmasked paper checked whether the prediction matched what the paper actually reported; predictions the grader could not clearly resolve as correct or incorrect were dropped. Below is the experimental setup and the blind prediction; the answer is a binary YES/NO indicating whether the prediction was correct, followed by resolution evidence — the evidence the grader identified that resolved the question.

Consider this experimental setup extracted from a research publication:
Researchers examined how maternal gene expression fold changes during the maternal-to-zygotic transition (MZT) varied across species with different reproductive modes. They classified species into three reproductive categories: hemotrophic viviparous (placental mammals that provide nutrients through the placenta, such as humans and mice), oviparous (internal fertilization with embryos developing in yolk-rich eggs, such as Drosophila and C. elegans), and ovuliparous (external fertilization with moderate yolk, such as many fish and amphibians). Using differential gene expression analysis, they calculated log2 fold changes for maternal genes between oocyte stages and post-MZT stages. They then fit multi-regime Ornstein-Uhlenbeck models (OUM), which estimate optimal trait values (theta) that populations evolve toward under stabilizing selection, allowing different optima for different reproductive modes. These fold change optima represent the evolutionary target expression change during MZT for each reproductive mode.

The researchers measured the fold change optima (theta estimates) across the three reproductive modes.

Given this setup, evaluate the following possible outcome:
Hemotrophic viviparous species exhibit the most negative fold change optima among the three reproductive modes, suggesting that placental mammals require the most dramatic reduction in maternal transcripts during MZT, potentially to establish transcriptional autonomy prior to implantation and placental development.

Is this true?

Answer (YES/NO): NO